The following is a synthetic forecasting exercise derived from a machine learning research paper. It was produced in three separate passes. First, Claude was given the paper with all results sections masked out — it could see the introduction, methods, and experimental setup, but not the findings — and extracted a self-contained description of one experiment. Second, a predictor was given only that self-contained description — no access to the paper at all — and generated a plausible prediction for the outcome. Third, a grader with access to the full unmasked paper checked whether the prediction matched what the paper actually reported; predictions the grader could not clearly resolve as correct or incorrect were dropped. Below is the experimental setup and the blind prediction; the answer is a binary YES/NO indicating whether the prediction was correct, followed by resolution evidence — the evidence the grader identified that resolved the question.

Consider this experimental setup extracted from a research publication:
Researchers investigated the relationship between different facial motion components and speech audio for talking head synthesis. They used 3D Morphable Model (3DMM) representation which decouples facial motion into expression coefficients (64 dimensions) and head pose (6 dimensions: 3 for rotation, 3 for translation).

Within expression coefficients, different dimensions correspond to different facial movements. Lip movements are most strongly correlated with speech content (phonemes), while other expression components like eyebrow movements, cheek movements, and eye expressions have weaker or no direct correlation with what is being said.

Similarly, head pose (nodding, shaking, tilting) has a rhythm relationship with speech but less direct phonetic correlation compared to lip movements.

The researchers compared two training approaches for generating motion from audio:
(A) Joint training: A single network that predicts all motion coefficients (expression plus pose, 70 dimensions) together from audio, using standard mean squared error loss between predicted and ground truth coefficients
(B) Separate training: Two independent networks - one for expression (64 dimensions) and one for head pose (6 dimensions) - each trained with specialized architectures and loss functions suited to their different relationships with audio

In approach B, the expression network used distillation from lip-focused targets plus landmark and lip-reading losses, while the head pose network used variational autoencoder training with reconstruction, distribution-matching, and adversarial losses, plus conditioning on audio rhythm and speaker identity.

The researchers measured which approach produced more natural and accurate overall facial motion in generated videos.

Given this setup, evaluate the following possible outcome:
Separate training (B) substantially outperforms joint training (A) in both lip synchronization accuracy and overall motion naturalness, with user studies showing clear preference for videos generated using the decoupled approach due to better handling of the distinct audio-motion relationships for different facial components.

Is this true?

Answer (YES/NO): NO